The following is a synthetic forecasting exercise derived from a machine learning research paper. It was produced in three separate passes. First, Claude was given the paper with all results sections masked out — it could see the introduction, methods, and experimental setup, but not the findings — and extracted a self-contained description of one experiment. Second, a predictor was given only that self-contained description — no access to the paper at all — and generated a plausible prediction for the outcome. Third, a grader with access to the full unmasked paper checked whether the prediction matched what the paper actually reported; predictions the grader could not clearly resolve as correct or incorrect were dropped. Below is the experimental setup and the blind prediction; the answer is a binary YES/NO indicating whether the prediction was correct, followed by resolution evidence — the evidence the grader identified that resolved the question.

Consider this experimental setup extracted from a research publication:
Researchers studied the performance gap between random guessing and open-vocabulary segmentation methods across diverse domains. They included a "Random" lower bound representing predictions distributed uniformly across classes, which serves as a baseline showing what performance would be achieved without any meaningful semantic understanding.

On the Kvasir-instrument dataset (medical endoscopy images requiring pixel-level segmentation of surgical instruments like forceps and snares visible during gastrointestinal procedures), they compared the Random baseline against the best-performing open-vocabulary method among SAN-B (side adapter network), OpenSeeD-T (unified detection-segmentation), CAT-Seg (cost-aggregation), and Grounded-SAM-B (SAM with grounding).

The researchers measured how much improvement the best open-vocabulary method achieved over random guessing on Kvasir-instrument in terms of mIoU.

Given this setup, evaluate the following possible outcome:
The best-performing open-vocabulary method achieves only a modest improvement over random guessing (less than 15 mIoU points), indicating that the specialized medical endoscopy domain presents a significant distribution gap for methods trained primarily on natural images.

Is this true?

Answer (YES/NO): NO